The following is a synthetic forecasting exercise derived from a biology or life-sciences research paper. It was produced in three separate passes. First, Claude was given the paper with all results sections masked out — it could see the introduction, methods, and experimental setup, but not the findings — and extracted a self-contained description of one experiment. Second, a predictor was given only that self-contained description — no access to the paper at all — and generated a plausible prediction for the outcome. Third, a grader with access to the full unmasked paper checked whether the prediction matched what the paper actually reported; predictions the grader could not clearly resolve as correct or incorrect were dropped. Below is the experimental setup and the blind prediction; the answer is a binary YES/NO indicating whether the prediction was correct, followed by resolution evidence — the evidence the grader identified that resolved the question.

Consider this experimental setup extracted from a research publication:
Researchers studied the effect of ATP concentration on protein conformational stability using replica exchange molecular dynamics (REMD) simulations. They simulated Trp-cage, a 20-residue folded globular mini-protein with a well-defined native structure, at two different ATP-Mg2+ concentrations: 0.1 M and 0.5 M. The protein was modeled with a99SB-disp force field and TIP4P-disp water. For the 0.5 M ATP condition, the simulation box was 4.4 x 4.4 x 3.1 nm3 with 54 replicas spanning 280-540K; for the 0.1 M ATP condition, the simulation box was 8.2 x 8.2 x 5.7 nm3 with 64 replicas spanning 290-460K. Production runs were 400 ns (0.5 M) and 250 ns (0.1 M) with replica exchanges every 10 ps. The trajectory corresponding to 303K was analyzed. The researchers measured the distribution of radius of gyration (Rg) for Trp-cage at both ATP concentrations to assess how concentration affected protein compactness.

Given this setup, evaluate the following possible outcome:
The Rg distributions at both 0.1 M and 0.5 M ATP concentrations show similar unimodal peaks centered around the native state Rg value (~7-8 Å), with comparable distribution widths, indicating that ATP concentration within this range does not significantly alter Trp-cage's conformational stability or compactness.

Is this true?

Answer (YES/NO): NO